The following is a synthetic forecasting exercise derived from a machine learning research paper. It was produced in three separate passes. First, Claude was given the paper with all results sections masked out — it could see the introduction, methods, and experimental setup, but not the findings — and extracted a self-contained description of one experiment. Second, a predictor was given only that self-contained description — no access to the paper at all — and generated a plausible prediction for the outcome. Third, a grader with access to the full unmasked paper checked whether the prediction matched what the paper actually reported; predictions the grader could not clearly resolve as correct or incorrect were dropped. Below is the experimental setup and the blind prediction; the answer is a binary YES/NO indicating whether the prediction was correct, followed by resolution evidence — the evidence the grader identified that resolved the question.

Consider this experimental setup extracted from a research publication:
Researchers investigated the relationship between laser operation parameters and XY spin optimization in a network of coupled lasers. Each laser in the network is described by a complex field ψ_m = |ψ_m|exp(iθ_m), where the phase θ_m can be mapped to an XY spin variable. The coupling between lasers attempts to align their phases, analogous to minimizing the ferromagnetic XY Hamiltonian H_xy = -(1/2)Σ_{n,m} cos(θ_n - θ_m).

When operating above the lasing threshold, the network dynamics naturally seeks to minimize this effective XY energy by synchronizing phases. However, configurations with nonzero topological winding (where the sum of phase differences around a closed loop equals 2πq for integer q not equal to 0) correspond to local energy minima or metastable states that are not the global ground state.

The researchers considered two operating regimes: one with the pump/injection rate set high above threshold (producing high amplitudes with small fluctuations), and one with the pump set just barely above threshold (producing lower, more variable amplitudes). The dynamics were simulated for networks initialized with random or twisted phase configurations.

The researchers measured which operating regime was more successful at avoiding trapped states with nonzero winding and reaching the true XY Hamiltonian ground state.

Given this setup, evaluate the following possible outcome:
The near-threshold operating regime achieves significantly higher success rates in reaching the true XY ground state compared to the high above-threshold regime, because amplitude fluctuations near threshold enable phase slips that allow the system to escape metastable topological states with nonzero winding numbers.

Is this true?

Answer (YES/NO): YES